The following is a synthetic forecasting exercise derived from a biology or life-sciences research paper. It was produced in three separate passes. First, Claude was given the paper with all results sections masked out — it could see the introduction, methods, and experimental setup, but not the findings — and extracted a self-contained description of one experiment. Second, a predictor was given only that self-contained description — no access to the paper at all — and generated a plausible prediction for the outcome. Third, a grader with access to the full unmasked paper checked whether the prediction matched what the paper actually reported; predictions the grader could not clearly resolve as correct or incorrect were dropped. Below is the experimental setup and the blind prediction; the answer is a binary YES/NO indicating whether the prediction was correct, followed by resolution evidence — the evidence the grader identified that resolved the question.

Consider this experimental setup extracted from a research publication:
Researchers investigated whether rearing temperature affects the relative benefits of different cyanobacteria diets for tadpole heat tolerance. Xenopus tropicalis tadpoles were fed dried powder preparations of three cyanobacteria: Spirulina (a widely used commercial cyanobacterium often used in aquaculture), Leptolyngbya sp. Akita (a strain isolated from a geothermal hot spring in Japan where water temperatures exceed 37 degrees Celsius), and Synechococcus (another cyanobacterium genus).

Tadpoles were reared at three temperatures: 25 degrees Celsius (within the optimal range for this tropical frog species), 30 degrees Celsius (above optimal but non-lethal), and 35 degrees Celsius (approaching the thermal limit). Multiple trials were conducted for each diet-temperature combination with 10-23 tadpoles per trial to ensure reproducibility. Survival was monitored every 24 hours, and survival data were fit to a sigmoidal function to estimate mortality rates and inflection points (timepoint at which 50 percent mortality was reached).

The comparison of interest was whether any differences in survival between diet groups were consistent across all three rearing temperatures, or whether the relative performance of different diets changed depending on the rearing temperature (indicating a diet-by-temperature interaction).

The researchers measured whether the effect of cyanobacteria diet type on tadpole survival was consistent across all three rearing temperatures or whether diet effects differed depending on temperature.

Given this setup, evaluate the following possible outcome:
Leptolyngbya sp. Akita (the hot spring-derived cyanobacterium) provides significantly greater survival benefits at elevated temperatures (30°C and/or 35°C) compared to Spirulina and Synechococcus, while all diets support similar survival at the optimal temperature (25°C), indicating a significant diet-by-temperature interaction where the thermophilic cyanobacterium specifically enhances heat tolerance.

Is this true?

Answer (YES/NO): NO